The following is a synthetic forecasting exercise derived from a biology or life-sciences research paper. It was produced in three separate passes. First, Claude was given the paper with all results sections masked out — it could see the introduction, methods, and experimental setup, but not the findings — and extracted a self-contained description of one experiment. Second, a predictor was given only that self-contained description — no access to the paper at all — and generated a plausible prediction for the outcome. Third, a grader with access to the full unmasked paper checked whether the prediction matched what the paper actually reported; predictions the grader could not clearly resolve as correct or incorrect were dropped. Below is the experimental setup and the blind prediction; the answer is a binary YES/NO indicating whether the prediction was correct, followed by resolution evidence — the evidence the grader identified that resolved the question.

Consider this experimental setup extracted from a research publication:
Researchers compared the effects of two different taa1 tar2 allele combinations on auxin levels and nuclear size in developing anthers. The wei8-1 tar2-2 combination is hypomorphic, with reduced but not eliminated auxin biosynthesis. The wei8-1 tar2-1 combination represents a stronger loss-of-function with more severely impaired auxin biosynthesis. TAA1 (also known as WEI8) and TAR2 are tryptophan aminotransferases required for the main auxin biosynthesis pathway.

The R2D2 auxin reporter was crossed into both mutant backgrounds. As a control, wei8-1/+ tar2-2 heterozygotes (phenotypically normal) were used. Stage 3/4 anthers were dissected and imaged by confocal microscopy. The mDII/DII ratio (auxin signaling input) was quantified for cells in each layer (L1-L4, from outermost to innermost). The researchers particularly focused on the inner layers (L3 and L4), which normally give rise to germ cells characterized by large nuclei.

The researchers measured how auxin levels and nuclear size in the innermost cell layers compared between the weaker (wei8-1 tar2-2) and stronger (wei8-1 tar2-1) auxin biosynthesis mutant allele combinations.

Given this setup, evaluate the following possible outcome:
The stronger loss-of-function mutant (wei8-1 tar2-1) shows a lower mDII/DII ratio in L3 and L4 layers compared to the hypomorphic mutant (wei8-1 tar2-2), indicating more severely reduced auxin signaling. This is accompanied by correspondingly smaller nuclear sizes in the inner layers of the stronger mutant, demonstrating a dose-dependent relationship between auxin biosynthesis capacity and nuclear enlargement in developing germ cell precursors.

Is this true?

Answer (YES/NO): YES